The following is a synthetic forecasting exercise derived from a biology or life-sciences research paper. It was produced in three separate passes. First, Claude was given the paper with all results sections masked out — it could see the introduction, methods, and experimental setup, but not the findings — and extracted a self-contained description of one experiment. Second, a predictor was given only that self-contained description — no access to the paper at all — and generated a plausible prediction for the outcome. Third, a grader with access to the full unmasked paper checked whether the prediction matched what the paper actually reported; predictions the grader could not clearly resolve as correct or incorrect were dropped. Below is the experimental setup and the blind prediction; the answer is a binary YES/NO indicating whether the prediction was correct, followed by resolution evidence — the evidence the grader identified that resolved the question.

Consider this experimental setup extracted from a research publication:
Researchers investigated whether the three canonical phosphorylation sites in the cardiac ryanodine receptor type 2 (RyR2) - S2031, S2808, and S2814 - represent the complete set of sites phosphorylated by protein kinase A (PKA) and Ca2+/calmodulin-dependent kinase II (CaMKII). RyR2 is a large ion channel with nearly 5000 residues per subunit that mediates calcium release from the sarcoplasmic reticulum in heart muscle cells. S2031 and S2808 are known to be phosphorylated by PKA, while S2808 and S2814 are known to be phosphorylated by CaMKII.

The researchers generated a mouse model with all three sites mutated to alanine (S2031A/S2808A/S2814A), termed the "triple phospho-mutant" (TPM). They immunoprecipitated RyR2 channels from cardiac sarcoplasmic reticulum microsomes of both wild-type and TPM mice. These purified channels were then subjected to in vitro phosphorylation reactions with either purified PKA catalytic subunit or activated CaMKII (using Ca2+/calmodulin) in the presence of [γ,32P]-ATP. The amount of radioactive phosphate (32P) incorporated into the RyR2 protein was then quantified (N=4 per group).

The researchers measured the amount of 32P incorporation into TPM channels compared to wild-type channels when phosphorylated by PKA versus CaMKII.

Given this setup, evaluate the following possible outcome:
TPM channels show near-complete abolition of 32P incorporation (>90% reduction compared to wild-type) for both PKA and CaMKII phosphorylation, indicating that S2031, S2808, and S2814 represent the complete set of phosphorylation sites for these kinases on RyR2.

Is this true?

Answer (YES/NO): NO